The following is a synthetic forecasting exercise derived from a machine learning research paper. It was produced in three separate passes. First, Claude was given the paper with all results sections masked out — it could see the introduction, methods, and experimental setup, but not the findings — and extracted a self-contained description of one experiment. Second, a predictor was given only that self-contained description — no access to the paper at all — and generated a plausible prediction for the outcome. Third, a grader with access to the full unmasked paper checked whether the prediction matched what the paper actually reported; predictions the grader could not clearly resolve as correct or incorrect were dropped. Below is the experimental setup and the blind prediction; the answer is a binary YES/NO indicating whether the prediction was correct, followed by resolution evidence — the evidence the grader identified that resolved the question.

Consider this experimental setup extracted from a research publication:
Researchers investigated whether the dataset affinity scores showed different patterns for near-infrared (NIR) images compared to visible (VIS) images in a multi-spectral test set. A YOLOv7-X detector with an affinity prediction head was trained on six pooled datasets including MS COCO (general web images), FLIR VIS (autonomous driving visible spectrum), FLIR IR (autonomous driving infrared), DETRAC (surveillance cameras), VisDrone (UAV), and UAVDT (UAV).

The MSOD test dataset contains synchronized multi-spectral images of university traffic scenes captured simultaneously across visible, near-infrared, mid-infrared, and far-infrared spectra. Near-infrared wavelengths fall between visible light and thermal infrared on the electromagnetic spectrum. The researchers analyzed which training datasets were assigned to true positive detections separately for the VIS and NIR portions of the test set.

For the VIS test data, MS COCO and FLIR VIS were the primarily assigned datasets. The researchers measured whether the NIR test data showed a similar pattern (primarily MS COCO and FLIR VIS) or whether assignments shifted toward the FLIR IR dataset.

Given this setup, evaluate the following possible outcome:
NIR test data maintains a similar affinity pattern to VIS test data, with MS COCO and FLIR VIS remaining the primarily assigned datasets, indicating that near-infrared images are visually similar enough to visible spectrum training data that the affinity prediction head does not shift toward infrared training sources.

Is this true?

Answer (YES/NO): YES